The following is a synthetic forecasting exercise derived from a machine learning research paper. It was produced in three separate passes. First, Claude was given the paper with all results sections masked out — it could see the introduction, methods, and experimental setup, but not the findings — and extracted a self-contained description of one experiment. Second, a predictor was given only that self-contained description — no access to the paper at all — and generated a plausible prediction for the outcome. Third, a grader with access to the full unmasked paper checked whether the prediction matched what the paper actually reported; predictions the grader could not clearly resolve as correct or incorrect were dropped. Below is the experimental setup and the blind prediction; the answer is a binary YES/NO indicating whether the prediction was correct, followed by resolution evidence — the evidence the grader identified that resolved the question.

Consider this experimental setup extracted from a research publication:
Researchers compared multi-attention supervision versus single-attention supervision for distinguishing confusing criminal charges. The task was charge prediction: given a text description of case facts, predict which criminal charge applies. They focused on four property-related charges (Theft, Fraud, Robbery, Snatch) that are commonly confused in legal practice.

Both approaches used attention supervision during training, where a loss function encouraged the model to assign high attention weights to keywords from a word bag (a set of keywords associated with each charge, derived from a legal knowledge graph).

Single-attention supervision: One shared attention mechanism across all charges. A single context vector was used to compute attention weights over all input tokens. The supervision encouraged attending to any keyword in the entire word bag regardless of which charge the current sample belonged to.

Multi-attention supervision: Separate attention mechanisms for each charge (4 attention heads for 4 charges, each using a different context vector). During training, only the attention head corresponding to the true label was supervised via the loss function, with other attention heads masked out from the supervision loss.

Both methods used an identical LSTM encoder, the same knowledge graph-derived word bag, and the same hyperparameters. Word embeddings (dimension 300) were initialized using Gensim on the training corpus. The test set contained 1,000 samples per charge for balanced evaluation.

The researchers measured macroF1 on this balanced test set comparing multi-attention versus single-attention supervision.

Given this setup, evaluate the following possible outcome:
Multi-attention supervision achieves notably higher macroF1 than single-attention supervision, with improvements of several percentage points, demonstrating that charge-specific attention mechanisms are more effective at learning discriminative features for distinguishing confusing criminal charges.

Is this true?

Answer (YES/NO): NO